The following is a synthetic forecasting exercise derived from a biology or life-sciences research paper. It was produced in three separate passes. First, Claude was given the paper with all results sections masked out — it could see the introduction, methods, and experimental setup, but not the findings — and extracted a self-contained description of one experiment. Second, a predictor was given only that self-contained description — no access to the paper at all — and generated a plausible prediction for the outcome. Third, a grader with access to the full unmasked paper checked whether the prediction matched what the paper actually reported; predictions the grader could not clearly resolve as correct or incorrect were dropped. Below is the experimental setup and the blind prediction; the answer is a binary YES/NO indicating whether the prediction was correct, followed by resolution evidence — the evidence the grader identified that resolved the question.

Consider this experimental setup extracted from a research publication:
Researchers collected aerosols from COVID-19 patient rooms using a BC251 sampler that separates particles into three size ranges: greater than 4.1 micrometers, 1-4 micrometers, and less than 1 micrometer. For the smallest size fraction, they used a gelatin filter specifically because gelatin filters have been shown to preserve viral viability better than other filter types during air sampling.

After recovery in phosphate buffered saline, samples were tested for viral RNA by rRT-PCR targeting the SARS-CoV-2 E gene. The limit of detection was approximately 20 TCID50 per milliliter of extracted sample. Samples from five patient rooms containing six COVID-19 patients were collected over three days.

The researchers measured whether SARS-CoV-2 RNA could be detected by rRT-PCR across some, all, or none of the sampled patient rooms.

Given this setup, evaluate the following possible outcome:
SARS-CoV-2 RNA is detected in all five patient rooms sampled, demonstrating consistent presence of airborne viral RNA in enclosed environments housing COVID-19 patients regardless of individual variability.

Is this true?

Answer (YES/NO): YES